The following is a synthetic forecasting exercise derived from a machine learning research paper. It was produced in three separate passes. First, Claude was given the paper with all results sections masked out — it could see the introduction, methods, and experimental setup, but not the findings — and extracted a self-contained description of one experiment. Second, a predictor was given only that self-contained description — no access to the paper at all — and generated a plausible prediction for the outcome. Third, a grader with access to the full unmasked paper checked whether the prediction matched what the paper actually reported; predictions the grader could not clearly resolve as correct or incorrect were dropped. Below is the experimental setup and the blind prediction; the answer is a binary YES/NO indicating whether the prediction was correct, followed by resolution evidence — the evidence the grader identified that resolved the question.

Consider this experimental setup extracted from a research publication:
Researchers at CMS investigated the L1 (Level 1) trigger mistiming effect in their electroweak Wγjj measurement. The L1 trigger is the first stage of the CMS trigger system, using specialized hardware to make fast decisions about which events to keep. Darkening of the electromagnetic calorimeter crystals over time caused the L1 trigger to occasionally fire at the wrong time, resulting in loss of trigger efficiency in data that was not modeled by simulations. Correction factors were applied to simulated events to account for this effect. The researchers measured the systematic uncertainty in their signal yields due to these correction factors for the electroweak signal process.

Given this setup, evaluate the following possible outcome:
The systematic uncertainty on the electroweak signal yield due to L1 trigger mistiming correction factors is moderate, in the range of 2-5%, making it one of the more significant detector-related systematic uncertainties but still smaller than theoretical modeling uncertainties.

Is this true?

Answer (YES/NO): NO